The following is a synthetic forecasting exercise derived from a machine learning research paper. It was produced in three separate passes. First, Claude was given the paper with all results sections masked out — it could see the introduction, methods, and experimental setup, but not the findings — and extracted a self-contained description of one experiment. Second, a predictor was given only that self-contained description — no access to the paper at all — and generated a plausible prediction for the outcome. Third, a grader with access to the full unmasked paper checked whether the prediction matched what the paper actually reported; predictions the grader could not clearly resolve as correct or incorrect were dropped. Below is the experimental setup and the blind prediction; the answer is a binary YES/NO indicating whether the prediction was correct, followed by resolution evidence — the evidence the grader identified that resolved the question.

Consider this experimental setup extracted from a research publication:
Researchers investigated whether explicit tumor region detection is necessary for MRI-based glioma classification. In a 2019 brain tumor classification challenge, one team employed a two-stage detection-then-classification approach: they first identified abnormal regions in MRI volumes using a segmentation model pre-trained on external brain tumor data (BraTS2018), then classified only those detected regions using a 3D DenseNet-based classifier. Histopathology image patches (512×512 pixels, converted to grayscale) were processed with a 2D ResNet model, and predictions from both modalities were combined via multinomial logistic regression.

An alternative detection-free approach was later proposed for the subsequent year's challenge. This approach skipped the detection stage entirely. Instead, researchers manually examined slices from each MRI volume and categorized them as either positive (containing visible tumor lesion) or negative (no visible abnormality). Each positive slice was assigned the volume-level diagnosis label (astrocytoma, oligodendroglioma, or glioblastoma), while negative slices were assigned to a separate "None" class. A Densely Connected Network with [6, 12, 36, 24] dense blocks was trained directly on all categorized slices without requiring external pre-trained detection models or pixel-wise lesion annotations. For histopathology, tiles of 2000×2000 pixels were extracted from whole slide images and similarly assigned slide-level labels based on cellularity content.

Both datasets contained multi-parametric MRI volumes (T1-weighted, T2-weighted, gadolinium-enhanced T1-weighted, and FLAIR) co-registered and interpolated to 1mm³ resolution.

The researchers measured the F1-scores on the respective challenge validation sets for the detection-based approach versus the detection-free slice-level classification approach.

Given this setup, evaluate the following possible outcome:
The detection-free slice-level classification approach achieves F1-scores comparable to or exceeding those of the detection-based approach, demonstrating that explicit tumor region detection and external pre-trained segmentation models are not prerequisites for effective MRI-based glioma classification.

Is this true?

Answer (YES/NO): NO